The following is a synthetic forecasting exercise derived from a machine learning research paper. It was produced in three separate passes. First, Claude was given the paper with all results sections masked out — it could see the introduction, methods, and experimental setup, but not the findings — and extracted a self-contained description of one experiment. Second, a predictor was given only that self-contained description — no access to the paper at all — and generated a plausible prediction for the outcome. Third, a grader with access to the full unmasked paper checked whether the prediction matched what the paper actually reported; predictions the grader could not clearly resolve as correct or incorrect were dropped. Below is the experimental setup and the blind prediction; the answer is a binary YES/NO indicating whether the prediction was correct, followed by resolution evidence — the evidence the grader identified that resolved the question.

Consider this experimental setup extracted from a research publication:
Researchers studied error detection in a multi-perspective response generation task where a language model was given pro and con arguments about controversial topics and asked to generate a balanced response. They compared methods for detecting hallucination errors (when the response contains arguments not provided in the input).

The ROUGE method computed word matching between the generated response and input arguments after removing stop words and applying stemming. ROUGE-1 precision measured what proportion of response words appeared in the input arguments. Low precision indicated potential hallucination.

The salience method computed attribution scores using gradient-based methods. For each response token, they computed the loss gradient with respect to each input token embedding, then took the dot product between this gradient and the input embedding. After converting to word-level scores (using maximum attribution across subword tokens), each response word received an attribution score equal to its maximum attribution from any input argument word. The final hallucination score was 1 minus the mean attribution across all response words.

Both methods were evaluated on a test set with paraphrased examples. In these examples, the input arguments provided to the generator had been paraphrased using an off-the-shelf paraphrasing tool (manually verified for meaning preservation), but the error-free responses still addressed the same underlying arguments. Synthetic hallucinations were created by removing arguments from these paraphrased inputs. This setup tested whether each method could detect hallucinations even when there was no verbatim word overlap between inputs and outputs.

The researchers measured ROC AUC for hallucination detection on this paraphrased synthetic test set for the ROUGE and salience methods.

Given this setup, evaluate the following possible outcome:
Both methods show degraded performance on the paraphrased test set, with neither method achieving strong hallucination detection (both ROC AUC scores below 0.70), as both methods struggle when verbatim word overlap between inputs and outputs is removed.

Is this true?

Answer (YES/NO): NO